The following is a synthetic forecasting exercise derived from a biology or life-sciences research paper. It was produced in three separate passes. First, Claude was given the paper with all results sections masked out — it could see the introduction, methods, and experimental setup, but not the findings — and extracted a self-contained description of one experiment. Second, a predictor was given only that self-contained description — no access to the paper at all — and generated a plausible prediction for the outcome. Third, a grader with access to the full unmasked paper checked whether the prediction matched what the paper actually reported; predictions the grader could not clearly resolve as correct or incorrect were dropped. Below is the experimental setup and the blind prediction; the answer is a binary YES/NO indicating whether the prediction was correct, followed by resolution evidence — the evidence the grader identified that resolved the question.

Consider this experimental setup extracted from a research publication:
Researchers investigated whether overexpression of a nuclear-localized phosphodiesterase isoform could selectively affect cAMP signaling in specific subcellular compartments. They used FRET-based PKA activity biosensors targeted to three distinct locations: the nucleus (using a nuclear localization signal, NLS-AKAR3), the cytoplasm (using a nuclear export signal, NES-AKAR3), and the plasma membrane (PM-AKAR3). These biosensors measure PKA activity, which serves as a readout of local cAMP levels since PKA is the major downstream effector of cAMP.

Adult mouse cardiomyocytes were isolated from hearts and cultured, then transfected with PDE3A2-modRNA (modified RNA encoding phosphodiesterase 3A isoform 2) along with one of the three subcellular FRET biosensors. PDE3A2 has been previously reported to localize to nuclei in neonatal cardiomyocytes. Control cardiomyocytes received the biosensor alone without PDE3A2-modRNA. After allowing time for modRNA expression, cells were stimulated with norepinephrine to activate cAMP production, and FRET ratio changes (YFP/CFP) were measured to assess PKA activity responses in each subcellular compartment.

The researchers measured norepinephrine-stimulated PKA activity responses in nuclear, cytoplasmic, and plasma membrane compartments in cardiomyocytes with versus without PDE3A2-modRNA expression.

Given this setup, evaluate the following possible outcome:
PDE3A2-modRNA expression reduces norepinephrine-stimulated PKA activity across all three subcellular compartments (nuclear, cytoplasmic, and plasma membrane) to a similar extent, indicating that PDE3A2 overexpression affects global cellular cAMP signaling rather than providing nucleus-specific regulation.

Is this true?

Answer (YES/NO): NO